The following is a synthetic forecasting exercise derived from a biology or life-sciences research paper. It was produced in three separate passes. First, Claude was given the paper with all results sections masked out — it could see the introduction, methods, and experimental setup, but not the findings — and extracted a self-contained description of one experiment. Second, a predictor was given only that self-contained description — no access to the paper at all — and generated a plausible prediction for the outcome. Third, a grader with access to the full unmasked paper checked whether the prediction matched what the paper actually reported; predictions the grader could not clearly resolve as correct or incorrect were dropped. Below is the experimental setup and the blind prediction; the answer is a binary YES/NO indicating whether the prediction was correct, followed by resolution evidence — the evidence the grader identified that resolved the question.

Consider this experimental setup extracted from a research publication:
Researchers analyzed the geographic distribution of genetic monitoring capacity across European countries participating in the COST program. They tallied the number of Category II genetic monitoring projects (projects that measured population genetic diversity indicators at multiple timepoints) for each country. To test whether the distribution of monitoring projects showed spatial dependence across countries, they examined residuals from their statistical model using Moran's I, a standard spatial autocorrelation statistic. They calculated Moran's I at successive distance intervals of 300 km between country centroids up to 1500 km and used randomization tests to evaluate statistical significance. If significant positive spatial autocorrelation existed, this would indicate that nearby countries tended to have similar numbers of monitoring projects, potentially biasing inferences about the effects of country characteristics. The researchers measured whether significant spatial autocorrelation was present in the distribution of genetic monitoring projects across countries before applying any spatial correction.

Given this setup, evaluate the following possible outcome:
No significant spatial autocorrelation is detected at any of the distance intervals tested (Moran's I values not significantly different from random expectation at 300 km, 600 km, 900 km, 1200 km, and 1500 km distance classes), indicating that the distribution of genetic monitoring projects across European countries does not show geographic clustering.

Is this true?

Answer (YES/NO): NO